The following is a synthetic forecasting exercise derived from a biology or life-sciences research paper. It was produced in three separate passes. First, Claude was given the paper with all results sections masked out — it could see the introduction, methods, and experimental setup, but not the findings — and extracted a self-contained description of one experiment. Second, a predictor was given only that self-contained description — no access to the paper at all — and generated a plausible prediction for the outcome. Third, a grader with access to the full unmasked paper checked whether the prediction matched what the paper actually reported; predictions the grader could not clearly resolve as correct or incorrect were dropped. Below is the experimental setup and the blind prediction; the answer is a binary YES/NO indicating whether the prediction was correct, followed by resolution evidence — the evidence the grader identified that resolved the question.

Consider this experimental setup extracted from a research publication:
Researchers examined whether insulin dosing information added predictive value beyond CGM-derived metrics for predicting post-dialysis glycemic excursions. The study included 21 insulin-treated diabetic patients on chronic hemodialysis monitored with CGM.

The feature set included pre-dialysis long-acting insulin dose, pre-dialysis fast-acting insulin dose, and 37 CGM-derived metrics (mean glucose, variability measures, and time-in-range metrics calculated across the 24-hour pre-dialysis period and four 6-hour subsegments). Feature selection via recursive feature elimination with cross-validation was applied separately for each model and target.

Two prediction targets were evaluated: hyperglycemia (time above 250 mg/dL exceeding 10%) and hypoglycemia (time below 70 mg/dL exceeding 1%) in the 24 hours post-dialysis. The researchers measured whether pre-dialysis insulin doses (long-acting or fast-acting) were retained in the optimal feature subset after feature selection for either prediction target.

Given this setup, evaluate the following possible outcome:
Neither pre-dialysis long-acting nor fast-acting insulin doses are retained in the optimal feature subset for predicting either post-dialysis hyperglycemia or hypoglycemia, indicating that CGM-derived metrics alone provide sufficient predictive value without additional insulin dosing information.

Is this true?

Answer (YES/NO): NO